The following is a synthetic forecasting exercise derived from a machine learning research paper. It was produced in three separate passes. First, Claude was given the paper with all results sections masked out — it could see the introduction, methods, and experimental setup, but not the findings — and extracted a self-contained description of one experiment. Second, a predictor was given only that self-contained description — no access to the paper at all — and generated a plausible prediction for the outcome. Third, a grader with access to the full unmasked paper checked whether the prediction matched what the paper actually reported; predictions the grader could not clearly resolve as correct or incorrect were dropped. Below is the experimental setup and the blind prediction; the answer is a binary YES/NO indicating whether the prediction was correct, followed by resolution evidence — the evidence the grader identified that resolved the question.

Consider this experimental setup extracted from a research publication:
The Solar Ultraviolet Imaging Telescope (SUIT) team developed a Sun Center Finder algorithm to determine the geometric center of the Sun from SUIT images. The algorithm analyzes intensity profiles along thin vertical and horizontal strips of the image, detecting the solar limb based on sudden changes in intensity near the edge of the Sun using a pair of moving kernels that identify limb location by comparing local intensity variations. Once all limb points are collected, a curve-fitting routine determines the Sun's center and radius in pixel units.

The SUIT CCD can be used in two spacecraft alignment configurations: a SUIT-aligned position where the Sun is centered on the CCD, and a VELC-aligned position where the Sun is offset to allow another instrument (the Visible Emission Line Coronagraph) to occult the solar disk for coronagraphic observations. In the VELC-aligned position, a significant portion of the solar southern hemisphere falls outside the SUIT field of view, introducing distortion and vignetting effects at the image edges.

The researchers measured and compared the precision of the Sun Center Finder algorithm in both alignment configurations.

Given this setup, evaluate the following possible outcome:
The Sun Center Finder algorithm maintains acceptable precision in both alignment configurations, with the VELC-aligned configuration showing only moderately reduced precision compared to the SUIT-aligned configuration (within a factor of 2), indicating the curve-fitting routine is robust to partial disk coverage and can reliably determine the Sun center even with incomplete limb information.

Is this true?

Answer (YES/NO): NO